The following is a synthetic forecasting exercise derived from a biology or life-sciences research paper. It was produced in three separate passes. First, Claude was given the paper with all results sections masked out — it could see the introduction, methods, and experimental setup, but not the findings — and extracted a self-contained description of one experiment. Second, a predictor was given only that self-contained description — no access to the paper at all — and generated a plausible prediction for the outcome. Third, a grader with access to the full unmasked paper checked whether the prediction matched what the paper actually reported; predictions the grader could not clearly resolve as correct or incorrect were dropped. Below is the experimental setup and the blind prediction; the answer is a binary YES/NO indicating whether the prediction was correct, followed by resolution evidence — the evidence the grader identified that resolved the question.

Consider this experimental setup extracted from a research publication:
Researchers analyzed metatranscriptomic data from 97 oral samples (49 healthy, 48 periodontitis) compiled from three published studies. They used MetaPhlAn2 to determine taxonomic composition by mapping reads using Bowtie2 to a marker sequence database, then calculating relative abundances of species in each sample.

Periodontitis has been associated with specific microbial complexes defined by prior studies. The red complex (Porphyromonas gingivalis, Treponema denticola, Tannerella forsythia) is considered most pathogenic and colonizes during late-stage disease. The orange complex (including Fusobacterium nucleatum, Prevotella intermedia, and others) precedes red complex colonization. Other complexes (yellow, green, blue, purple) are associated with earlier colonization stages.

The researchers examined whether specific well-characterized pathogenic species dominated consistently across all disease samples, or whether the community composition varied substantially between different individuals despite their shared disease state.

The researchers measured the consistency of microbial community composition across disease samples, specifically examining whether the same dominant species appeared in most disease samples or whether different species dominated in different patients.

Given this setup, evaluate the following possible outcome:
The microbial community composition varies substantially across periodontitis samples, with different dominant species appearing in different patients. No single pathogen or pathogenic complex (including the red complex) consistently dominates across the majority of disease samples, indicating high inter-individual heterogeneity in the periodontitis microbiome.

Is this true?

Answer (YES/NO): YES